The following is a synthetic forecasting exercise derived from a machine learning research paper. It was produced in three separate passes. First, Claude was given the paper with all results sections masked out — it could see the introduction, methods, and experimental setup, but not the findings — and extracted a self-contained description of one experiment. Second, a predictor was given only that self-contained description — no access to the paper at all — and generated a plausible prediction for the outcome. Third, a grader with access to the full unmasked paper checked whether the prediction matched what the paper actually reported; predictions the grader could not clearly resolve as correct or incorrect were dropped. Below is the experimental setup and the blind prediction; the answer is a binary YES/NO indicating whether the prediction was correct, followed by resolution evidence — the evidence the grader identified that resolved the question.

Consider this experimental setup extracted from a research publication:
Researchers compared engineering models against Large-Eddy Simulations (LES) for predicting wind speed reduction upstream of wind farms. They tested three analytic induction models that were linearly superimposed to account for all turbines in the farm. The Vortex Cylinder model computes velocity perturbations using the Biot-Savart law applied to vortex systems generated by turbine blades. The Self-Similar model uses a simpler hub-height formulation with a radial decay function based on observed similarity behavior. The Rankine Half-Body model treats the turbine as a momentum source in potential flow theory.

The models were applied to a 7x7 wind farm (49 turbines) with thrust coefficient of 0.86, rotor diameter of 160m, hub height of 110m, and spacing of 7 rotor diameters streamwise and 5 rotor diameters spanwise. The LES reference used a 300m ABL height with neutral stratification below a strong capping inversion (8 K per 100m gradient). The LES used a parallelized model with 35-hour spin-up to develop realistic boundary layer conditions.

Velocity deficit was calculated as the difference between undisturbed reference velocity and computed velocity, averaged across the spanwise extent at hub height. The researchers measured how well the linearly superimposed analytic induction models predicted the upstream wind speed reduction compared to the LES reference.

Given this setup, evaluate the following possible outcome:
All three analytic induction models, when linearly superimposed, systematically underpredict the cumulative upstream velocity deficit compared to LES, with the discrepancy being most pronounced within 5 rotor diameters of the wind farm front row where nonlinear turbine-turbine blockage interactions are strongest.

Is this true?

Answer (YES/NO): NO